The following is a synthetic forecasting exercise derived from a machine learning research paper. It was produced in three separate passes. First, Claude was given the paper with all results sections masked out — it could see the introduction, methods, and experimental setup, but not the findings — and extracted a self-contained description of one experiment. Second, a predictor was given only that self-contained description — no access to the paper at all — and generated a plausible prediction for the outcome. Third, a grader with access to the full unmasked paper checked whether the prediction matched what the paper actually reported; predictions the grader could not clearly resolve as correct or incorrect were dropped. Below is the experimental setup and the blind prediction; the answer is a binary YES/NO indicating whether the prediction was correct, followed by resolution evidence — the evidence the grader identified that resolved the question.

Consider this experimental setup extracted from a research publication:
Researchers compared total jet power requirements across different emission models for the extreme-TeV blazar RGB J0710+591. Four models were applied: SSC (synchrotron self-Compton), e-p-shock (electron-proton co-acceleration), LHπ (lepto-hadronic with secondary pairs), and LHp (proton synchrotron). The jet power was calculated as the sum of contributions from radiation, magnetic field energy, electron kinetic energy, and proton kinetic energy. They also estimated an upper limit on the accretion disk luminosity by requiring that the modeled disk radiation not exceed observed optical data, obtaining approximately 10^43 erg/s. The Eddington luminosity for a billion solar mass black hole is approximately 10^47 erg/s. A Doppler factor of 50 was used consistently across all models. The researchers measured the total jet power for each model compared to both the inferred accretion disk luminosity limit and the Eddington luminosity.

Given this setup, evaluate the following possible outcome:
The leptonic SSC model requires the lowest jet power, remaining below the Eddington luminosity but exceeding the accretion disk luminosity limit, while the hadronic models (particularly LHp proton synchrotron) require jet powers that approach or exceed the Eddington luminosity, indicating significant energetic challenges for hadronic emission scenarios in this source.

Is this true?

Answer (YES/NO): NO